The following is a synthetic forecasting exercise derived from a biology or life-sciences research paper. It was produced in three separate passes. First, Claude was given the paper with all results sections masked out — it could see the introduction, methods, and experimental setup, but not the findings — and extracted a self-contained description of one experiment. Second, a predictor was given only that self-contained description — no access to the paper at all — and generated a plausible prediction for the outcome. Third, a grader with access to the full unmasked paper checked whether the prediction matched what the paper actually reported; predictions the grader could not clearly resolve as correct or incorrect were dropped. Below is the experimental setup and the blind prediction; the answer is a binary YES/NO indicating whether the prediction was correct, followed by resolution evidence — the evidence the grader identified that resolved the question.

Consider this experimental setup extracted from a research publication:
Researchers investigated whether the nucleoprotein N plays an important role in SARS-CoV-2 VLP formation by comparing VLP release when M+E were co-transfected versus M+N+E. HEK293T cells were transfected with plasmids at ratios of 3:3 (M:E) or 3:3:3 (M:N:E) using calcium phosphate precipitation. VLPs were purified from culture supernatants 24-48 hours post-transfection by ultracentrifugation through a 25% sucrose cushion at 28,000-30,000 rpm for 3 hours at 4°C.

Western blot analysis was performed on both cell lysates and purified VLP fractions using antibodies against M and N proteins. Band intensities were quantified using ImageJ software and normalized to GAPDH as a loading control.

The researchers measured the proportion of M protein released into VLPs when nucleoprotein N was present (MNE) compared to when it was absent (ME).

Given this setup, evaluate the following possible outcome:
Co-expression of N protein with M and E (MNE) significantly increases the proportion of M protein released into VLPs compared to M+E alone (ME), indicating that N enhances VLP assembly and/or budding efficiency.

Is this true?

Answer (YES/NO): YES